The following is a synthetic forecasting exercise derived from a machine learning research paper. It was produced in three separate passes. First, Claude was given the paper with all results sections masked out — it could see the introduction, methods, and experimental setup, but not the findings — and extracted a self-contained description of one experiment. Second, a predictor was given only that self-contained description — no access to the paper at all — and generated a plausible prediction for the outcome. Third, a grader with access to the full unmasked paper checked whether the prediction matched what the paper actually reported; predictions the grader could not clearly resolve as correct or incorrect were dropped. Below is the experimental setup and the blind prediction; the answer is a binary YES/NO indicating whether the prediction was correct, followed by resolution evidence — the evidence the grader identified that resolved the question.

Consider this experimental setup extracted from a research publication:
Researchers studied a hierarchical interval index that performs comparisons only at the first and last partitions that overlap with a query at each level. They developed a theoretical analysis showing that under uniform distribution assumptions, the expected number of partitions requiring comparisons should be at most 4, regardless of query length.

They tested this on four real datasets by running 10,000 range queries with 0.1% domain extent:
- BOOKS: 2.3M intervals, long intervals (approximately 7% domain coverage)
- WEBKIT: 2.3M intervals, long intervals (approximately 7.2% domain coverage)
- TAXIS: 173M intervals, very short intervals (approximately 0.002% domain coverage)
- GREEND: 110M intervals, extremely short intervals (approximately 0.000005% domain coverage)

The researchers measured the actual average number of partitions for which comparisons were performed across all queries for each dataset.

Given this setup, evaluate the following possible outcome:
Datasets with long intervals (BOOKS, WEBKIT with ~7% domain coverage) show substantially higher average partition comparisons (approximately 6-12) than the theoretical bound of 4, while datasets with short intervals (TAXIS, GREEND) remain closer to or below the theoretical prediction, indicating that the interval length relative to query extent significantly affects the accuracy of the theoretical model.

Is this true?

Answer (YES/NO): NO